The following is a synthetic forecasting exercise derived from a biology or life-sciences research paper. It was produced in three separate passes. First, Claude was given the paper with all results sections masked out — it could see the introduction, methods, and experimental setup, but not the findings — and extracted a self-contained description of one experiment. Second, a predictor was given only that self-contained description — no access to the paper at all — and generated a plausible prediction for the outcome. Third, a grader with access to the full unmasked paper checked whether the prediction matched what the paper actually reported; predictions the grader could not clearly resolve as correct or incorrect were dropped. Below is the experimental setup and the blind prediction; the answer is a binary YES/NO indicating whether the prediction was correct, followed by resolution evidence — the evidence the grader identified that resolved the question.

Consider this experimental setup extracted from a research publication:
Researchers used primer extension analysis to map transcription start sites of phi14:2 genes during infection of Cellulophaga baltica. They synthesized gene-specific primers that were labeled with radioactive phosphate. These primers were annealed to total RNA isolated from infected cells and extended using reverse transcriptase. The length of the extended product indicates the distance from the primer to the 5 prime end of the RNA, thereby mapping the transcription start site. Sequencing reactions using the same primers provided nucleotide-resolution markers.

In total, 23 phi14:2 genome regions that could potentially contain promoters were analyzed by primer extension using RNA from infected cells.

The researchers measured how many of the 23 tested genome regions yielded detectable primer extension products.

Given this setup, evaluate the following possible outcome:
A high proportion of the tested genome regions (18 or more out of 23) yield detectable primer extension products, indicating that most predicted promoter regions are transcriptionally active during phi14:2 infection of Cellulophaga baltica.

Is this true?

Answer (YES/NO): NO